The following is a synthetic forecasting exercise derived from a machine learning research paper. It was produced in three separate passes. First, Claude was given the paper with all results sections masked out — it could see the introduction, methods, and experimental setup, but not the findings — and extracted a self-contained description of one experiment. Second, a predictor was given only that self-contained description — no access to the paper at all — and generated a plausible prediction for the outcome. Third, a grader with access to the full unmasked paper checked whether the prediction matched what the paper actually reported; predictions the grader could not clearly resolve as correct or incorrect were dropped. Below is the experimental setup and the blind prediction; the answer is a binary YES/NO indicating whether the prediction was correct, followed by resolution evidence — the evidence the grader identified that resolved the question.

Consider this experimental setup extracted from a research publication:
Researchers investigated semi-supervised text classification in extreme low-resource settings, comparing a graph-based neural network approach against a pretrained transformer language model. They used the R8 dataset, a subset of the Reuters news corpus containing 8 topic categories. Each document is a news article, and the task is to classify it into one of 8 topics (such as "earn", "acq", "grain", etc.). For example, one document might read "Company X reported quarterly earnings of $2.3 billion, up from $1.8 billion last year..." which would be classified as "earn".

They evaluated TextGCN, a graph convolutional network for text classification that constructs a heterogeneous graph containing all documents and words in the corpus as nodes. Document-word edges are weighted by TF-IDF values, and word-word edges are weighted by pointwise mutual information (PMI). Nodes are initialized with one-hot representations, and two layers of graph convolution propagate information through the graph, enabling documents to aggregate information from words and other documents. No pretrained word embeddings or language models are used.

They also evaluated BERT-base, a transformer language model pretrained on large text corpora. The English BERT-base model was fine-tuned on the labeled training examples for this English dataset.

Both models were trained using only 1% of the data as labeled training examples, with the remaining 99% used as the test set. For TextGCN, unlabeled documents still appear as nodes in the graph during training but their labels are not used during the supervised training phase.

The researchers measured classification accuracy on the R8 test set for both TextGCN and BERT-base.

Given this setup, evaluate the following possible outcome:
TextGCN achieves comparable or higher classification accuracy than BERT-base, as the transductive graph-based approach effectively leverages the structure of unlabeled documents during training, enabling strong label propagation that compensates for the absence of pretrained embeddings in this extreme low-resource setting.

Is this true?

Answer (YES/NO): YES